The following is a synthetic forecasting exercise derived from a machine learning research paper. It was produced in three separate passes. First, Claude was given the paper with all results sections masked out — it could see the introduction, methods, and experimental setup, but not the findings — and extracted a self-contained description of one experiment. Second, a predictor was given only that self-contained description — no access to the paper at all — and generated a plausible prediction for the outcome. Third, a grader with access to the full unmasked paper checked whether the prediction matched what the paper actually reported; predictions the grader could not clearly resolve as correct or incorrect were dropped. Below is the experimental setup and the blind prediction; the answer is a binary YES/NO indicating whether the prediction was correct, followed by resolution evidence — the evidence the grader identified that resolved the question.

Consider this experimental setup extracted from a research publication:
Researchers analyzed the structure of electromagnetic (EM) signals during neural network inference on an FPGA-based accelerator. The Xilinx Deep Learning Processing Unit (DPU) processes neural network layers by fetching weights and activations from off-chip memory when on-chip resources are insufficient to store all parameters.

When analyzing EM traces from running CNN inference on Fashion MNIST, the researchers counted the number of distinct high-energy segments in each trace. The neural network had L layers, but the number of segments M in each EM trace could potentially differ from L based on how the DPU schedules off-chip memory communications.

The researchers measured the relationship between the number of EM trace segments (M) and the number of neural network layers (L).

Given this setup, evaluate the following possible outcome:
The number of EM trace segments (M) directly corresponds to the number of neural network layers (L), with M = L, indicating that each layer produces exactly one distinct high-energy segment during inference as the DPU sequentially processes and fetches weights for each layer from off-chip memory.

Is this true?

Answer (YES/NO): NO